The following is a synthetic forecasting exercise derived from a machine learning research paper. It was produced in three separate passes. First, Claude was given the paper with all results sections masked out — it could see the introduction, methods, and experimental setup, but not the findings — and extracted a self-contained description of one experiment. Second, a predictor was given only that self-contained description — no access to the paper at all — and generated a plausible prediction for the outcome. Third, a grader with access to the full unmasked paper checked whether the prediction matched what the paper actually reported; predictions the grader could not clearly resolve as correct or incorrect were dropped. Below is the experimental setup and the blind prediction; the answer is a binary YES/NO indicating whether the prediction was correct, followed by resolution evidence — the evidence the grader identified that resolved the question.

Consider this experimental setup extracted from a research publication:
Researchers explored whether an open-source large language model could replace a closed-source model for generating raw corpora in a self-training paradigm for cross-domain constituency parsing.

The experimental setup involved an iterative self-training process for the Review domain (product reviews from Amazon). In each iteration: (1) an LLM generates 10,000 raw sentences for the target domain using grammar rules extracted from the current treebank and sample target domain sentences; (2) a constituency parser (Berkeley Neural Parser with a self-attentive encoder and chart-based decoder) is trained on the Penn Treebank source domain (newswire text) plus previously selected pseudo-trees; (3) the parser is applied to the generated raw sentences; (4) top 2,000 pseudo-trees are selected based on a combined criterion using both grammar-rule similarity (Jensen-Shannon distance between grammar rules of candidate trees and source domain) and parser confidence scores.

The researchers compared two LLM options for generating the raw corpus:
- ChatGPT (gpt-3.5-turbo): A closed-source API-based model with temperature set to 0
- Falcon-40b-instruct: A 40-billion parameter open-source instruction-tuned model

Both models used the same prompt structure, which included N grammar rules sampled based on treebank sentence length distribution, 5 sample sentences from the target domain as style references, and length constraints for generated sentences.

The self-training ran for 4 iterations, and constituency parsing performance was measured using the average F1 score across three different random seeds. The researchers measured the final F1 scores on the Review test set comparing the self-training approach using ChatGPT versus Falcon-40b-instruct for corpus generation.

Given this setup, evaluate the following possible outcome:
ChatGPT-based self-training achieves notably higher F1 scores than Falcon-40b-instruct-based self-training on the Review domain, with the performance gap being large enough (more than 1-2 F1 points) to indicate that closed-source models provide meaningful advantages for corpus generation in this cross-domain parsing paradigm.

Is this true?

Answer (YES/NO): NO